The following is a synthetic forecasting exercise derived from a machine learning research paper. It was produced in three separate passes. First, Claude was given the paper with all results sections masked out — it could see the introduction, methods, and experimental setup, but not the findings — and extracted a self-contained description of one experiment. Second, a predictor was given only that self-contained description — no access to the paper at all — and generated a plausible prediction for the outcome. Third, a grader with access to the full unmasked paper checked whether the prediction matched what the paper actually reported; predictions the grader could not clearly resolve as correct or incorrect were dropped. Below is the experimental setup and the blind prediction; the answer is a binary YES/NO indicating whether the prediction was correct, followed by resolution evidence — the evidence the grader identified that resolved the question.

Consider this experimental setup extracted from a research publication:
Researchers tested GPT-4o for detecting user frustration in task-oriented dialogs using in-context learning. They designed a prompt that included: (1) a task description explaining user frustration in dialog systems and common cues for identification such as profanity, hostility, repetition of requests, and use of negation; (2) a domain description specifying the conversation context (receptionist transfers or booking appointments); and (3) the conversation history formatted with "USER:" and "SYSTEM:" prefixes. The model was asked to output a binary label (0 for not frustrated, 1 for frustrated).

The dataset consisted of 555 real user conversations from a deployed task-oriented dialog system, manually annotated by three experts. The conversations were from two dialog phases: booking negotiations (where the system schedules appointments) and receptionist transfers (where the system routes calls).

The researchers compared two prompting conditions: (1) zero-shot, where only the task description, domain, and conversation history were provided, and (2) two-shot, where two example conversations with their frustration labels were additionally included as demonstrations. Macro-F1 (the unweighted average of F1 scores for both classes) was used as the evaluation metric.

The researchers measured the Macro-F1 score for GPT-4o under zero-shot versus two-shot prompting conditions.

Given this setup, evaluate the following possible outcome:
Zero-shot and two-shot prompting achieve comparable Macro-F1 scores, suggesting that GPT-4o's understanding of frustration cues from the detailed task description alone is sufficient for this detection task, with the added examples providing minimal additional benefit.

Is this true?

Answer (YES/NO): YES